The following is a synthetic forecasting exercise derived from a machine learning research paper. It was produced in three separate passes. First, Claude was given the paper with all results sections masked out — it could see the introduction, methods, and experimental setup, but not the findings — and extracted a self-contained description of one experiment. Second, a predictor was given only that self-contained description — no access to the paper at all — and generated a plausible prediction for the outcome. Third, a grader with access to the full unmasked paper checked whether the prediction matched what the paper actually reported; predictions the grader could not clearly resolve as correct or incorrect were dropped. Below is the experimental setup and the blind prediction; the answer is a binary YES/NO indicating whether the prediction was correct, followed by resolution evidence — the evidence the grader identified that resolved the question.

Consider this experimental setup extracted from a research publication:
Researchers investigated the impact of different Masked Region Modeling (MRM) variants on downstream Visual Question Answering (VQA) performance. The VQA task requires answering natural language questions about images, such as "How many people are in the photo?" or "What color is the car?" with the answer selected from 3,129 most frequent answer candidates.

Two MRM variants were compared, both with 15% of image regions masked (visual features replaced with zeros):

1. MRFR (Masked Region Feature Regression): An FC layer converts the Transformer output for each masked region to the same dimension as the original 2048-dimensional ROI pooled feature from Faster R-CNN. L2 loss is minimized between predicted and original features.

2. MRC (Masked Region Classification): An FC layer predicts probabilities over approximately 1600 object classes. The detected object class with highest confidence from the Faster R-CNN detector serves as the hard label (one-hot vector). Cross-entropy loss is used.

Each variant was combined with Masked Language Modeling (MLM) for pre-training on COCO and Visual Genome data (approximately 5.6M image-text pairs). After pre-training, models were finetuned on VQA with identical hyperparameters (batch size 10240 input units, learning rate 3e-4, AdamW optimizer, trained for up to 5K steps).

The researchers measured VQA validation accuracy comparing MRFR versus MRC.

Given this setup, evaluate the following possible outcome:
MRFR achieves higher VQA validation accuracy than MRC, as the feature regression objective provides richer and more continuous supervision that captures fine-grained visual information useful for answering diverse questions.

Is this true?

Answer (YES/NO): YES